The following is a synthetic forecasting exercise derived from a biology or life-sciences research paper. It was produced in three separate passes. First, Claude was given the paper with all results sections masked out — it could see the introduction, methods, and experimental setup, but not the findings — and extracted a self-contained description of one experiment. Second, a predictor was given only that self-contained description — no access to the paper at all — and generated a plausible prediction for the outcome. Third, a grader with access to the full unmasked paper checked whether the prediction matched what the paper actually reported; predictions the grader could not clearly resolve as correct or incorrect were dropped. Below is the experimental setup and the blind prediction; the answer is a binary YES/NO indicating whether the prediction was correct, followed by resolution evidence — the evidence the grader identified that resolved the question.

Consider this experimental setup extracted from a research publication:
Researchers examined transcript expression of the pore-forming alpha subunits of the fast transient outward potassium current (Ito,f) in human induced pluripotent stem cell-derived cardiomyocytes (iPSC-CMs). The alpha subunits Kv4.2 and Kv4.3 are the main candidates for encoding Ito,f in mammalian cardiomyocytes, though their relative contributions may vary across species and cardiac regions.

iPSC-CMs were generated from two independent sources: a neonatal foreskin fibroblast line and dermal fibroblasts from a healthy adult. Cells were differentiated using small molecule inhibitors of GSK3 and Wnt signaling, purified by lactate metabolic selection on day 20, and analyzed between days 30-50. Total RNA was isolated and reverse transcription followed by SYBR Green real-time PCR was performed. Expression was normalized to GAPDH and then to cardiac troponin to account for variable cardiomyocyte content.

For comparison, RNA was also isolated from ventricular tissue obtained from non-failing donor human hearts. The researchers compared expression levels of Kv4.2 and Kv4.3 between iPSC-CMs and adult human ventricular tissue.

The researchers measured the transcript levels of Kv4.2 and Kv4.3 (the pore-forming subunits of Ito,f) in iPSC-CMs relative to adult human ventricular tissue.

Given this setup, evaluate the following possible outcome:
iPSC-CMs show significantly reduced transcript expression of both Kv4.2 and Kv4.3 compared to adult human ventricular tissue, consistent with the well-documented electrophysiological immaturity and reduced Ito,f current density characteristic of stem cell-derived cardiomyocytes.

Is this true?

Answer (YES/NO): NO